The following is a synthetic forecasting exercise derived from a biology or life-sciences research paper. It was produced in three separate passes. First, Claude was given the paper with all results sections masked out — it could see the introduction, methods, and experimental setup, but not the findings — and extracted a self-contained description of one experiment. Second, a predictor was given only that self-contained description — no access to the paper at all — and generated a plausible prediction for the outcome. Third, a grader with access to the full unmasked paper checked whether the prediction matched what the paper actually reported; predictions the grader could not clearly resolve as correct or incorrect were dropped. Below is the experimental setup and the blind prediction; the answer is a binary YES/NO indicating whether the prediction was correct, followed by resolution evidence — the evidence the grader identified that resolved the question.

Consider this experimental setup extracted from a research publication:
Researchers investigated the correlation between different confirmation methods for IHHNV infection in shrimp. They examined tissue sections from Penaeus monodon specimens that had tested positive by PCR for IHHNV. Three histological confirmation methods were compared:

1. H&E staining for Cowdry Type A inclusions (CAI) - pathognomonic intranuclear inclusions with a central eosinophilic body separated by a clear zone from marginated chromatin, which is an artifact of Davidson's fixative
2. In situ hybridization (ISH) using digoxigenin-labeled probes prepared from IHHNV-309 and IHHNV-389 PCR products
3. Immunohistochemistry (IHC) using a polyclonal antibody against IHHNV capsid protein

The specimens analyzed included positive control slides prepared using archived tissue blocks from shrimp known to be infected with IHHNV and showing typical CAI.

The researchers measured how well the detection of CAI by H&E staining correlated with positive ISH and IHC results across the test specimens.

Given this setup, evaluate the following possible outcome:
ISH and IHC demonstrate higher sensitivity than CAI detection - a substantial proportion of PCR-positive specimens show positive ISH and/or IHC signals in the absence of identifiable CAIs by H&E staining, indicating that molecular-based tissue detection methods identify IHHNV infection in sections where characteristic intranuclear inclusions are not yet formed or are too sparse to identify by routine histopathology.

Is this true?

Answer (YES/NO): NO